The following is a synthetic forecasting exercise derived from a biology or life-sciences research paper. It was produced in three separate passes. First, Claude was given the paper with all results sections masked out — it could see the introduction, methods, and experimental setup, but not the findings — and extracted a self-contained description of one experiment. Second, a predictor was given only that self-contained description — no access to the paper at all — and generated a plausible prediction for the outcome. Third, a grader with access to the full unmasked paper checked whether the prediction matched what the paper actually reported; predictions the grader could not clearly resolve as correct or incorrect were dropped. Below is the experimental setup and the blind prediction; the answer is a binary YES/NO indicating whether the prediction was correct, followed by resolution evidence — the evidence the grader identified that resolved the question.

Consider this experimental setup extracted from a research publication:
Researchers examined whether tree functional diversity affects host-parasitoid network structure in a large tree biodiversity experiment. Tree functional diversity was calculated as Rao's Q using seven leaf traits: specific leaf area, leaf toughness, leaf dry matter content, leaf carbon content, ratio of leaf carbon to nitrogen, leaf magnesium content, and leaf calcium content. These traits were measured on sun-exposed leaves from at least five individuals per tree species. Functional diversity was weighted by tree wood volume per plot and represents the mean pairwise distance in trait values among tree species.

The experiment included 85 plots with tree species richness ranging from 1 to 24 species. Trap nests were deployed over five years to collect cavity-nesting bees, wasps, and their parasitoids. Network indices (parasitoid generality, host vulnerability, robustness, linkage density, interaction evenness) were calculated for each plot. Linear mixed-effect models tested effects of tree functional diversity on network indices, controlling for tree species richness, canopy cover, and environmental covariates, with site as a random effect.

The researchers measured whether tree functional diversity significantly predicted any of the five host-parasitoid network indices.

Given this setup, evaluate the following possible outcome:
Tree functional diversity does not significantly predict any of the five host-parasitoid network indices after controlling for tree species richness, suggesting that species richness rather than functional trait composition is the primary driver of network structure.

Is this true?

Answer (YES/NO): YES